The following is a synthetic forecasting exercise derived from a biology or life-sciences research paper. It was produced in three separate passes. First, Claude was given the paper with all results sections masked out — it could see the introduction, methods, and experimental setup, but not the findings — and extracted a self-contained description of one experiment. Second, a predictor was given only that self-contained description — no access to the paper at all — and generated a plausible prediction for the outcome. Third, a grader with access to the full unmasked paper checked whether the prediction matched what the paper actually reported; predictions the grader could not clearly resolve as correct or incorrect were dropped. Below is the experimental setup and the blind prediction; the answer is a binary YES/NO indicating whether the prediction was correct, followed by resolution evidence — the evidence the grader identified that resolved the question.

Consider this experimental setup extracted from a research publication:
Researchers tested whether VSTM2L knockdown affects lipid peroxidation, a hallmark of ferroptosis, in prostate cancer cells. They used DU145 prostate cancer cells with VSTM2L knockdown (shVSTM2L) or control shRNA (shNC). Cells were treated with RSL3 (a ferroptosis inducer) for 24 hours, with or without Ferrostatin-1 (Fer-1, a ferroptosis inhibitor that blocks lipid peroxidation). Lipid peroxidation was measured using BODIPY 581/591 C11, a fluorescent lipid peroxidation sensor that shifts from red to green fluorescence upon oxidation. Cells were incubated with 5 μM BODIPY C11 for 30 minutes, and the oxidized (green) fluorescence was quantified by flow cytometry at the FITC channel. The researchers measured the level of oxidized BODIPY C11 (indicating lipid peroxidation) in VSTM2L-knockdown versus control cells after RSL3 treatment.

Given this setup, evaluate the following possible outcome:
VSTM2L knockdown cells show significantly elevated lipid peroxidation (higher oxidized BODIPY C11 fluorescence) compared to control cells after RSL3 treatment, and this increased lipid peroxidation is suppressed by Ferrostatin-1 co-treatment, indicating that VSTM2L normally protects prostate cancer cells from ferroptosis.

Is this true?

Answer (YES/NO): YES